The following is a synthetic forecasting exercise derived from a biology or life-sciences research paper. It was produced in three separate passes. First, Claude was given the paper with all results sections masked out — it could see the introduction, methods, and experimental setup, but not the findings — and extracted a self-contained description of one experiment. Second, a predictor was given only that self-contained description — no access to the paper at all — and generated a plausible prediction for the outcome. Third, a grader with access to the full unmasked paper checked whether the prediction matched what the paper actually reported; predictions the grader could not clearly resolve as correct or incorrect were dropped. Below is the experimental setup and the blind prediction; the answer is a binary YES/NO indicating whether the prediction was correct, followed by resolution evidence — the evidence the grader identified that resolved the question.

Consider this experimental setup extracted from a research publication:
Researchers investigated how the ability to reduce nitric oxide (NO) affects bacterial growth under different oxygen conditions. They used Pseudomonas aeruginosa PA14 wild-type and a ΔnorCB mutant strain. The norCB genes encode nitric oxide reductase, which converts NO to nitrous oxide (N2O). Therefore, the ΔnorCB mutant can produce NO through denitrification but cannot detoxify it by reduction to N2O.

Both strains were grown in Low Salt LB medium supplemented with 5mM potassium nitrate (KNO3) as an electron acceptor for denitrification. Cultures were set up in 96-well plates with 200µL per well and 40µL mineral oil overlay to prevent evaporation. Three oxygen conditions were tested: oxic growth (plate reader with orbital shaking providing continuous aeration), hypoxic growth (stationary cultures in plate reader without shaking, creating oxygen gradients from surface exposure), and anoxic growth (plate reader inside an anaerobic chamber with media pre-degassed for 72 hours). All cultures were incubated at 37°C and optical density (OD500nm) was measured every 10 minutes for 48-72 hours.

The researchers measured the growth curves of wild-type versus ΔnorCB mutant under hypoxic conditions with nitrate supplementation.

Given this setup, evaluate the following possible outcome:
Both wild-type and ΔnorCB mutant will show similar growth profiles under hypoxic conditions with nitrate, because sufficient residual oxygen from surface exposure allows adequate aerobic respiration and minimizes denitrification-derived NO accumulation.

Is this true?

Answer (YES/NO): NO